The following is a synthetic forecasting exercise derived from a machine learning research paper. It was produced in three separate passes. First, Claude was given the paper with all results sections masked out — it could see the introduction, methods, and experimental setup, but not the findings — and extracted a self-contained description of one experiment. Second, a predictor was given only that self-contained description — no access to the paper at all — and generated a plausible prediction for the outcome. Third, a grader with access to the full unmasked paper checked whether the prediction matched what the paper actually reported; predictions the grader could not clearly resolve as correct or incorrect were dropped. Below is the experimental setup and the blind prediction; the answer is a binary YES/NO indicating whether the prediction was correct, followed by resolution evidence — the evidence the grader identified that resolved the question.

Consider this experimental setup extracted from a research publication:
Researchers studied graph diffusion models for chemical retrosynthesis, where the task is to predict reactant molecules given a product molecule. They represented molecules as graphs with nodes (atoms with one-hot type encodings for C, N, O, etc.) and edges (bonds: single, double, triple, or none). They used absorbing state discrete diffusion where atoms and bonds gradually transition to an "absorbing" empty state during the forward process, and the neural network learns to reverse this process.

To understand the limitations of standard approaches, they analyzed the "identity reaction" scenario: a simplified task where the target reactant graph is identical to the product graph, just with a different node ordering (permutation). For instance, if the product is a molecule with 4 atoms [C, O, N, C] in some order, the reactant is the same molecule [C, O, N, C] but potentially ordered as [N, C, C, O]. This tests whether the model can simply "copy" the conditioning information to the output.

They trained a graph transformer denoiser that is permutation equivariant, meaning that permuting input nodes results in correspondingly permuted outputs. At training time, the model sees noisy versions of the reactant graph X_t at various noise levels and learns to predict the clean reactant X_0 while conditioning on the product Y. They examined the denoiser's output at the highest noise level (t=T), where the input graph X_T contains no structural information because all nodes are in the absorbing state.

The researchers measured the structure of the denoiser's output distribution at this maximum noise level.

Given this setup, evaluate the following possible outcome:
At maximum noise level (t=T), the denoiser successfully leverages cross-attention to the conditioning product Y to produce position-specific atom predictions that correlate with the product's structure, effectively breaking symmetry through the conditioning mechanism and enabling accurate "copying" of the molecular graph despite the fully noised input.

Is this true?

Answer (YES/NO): NO